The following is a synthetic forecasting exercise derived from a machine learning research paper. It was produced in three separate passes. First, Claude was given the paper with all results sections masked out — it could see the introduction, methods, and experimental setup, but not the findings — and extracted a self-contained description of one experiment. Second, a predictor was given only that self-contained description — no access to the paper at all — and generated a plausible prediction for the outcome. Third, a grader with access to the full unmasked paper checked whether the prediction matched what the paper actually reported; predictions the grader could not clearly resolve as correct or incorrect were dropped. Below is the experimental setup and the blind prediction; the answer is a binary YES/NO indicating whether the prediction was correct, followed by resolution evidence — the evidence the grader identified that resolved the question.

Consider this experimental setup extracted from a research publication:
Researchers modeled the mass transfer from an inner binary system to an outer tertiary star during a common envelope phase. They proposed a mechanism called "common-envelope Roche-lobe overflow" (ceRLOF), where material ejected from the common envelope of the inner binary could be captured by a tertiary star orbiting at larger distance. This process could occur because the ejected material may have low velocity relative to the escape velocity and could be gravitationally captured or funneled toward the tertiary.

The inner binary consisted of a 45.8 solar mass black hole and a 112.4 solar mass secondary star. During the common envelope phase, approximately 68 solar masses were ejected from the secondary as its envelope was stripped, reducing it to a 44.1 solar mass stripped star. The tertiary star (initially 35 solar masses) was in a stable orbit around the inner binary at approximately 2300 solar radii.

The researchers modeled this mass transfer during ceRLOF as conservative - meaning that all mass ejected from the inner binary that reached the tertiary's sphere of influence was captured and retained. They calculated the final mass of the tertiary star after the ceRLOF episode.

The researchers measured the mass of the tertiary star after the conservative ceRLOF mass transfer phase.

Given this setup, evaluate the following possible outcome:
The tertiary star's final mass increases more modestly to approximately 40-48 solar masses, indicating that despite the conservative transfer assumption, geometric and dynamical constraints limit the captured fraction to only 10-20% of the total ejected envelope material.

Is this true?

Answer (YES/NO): NO